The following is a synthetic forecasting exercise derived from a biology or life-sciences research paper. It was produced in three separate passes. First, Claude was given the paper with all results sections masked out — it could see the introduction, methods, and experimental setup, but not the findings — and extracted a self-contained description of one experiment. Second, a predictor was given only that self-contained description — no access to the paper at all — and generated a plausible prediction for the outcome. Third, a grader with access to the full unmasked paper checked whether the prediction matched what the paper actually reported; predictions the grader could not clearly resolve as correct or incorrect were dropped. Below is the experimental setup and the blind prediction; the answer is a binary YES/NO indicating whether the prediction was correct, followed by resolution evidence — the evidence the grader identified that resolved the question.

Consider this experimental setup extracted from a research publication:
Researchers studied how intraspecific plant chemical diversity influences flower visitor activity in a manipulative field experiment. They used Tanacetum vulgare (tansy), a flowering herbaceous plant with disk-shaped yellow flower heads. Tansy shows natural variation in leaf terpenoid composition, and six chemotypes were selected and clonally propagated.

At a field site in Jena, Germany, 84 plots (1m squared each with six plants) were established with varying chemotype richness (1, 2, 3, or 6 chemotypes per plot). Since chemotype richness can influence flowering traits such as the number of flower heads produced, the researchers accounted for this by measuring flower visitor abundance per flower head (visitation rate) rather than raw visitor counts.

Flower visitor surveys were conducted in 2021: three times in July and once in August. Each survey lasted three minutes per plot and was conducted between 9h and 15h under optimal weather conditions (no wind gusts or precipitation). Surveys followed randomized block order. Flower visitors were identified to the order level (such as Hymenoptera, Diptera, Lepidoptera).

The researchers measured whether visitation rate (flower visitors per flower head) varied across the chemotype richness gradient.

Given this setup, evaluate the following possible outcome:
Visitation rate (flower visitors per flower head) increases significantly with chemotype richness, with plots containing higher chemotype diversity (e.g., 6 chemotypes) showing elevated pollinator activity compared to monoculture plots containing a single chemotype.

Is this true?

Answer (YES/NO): YES